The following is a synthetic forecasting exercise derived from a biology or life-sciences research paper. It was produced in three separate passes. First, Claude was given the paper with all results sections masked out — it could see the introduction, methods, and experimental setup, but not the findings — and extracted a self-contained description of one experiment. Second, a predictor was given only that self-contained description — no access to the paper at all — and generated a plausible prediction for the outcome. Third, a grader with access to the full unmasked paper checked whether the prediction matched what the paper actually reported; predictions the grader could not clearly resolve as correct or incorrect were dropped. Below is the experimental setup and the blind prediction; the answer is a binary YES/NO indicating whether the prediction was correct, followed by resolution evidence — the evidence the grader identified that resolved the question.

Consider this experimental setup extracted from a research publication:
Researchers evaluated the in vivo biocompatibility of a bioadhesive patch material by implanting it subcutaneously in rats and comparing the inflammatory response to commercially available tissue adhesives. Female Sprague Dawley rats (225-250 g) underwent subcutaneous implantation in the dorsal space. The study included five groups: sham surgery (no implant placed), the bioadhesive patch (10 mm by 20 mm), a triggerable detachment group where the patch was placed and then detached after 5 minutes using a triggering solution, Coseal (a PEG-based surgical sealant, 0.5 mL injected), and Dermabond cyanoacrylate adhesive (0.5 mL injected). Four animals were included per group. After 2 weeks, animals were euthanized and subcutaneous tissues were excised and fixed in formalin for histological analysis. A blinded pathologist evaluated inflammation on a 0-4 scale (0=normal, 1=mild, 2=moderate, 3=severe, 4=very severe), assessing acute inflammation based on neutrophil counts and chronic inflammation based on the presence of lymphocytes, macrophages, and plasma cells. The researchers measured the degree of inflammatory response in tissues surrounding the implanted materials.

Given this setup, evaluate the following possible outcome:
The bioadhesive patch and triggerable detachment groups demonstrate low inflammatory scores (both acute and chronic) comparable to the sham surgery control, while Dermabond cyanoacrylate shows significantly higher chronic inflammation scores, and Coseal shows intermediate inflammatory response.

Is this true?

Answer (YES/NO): NO